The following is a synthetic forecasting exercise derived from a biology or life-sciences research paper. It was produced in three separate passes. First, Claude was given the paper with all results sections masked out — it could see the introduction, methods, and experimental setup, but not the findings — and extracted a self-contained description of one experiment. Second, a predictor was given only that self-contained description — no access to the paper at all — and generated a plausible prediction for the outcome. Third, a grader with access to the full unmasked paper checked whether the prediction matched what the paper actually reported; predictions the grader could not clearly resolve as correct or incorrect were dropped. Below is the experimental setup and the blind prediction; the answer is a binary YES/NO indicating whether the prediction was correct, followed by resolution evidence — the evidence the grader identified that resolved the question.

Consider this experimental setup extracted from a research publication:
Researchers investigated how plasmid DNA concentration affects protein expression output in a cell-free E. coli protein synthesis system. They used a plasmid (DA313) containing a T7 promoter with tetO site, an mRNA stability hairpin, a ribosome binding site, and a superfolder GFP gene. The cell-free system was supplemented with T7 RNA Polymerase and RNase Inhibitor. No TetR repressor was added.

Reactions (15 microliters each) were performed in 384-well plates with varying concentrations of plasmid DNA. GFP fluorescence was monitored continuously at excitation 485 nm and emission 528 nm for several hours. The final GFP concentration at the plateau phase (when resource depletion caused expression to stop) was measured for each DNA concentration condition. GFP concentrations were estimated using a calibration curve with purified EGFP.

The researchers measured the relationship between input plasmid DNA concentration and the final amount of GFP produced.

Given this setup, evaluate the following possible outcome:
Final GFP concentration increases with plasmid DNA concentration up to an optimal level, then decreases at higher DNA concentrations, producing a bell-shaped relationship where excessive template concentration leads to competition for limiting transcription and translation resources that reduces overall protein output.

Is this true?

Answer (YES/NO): NO